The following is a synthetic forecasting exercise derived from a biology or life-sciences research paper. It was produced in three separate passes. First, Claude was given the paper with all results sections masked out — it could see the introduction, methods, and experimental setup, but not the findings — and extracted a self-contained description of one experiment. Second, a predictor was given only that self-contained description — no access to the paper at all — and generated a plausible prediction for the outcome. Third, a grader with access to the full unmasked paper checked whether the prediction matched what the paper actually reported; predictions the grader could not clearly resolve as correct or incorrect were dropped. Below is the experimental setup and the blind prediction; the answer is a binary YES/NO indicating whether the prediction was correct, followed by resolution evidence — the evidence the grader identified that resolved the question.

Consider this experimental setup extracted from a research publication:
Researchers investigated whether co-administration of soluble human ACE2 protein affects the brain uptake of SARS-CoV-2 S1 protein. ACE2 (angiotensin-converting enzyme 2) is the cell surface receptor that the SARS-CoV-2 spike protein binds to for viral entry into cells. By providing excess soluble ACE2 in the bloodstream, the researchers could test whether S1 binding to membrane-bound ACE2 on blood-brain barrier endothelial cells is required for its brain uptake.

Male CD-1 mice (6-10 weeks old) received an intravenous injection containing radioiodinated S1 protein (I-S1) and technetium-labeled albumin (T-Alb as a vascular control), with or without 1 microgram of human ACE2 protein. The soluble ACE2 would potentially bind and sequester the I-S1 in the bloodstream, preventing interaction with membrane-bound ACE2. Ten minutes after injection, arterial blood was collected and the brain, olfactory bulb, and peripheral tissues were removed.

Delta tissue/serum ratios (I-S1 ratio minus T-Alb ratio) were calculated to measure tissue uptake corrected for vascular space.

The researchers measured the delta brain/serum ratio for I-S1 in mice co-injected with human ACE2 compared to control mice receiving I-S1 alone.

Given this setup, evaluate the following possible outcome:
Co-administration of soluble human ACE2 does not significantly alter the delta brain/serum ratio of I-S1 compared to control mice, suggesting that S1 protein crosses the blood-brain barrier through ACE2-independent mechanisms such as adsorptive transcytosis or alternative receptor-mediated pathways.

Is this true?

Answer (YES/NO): NO